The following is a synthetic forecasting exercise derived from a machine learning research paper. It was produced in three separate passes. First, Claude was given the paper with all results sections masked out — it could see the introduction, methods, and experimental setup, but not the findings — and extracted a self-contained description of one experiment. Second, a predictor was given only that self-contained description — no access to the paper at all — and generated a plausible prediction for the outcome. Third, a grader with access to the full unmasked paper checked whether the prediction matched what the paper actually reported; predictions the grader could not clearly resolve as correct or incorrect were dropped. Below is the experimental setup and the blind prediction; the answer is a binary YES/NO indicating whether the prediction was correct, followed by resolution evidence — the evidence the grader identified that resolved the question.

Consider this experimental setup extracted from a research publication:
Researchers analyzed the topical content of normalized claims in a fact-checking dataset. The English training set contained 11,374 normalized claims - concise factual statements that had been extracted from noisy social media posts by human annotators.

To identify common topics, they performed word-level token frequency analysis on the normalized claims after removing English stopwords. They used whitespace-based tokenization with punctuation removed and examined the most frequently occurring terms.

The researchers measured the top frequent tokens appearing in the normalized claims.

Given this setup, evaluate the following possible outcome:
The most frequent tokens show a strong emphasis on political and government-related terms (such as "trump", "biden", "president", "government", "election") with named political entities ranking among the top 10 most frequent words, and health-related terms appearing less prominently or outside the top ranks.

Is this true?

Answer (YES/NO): NO